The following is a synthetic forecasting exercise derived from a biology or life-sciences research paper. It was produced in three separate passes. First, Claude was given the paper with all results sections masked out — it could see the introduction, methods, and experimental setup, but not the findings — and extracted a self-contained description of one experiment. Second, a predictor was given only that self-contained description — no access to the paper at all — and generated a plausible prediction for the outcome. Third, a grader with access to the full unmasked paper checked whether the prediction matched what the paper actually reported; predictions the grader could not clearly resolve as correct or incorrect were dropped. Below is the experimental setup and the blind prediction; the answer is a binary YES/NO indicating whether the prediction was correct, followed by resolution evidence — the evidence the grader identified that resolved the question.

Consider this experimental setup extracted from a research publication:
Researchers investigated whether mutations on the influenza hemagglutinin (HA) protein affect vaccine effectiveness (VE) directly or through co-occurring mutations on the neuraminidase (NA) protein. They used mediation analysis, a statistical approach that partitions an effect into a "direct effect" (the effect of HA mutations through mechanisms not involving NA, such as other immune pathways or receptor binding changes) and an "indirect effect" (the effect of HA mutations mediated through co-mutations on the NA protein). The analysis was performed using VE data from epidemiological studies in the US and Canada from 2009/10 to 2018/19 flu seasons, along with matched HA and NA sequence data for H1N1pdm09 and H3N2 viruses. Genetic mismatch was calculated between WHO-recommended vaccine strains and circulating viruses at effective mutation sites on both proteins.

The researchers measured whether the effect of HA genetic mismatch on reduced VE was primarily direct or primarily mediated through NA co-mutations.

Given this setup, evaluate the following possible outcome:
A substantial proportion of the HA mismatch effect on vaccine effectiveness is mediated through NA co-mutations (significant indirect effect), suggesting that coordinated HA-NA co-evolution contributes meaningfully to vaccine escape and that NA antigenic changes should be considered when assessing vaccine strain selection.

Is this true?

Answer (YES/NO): YES